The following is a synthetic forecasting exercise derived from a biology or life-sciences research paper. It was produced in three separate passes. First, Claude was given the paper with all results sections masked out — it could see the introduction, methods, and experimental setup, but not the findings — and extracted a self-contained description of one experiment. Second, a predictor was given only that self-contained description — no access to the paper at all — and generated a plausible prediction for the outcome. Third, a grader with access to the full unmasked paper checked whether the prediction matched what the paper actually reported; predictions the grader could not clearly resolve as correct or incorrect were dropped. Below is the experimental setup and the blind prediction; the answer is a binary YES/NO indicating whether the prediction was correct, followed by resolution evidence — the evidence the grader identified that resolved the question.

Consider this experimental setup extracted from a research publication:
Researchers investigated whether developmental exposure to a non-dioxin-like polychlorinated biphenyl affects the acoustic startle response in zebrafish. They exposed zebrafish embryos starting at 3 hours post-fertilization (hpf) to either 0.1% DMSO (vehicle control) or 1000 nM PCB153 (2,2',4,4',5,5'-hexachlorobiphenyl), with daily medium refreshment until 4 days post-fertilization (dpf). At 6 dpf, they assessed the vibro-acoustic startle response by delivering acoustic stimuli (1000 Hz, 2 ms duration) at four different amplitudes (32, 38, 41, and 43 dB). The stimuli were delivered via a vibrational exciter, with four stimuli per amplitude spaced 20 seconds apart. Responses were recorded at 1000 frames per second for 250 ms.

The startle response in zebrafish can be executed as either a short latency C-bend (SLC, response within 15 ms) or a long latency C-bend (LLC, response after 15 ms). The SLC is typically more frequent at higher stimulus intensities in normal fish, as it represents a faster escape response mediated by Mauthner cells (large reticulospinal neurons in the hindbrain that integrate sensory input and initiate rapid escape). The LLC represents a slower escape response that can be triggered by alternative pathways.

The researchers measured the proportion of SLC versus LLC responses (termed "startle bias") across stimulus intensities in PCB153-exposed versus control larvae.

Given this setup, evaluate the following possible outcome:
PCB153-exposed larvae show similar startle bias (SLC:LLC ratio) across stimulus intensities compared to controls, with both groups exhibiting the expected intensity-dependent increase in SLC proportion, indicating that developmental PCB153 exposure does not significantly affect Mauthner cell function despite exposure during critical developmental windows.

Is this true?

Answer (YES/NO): NO